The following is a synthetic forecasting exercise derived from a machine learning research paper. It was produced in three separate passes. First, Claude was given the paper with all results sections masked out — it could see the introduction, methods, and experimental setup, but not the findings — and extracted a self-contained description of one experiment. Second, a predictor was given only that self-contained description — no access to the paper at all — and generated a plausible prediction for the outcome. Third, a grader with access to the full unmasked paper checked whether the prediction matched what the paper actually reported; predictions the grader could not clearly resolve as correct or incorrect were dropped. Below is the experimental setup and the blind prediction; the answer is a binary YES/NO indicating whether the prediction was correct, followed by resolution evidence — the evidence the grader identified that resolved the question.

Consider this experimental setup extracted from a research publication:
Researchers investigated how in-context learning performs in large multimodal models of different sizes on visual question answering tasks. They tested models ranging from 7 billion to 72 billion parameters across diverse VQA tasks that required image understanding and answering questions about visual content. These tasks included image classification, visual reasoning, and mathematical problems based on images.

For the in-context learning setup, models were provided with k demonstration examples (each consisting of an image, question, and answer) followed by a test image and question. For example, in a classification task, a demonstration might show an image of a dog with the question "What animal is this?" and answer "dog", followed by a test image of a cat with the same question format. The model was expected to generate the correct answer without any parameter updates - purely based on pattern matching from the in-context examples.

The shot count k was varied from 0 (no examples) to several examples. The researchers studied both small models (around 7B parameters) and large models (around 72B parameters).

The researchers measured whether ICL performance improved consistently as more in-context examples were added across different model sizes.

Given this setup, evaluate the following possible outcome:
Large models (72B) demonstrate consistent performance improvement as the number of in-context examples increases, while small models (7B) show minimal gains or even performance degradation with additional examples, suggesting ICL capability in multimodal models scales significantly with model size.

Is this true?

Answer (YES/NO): YES